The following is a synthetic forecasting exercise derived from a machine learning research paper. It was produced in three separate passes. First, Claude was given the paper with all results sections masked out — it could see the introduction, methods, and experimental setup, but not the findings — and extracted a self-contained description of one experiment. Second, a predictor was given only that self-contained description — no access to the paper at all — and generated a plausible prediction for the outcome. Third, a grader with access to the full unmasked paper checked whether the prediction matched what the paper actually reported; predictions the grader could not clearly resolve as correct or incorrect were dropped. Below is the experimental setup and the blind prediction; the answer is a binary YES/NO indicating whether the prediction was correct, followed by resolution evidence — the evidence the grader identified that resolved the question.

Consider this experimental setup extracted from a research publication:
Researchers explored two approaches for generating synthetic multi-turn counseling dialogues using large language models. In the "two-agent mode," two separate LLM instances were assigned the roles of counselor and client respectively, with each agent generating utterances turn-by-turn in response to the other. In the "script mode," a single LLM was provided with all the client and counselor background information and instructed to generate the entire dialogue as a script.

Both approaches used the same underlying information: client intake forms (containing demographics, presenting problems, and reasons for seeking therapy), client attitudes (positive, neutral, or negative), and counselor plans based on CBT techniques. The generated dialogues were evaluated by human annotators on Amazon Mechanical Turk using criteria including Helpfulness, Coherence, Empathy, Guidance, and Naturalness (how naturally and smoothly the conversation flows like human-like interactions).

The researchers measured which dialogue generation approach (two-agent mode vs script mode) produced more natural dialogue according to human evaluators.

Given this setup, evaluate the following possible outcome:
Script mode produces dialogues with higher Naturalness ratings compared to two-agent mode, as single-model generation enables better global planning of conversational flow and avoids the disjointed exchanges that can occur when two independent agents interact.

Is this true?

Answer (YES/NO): YES